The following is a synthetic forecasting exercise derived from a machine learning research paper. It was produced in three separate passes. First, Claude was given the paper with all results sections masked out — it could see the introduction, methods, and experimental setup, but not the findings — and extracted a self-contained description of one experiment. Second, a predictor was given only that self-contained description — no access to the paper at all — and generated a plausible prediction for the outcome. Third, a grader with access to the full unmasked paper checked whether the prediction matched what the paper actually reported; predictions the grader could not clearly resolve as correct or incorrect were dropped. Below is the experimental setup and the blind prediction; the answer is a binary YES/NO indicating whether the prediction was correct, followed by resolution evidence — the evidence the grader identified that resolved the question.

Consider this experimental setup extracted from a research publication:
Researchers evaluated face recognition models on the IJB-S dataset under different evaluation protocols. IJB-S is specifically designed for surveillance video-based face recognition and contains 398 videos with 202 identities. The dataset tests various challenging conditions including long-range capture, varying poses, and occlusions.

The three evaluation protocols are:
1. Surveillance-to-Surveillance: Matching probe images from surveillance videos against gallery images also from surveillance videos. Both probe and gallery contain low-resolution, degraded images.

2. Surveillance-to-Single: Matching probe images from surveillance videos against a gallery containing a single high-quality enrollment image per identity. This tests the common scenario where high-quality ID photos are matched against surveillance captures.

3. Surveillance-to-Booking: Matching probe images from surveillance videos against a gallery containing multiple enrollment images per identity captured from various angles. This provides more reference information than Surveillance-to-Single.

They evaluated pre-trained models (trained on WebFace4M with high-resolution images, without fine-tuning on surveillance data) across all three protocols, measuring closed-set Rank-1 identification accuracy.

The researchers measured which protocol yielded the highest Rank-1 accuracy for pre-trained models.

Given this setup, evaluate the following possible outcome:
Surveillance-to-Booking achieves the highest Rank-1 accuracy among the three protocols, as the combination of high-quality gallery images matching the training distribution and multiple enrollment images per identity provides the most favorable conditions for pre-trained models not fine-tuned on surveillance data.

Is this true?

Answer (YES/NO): YES